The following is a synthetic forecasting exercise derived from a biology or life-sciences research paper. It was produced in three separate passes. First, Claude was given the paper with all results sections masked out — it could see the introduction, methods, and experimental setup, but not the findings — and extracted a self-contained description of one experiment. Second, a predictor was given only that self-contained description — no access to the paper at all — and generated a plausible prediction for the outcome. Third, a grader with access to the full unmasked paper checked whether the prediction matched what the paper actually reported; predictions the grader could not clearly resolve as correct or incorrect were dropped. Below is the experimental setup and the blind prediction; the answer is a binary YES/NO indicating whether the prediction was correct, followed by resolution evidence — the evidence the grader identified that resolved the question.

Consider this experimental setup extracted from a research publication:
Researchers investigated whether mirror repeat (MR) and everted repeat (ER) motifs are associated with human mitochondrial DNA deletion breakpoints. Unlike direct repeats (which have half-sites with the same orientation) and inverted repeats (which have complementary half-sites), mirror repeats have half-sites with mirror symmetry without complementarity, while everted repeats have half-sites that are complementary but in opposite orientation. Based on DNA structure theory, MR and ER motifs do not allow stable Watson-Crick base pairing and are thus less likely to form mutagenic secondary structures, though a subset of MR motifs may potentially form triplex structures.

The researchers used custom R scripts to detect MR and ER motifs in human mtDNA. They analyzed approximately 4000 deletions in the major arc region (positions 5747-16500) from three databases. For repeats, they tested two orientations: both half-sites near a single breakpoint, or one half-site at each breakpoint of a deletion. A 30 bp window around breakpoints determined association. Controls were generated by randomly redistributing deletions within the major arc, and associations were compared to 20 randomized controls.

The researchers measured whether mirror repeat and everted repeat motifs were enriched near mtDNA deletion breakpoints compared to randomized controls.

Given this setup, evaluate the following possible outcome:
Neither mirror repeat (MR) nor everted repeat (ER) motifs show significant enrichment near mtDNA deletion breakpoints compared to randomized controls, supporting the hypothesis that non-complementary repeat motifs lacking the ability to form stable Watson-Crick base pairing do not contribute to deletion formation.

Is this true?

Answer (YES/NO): NO